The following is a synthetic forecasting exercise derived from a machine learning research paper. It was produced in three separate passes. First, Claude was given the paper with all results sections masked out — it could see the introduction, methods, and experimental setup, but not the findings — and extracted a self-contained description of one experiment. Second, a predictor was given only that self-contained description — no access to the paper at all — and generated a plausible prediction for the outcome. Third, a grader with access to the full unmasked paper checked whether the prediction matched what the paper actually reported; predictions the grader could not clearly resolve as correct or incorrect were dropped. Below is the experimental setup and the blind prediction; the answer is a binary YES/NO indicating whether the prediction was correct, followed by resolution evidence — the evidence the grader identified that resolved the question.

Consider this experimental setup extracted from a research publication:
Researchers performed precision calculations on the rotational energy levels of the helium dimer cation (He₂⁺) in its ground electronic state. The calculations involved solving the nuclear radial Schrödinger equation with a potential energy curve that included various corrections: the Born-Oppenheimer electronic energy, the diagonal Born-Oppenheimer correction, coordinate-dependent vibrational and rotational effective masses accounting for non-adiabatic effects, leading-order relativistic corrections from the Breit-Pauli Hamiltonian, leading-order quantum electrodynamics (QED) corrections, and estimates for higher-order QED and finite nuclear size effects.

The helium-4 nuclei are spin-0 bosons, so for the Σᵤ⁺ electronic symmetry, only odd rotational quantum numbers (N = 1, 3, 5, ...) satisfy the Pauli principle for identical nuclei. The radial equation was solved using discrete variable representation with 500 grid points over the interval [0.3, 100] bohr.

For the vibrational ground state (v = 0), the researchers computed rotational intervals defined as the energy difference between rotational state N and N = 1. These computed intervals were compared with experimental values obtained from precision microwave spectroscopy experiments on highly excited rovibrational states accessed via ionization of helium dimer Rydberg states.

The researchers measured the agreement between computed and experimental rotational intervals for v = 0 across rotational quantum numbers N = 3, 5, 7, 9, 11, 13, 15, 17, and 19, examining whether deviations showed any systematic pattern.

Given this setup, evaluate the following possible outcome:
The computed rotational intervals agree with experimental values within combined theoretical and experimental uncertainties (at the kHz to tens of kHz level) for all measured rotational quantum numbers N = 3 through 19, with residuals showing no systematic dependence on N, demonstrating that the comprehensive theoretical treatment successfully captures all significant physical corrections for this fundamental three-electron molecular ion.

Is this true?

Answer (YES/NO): NO